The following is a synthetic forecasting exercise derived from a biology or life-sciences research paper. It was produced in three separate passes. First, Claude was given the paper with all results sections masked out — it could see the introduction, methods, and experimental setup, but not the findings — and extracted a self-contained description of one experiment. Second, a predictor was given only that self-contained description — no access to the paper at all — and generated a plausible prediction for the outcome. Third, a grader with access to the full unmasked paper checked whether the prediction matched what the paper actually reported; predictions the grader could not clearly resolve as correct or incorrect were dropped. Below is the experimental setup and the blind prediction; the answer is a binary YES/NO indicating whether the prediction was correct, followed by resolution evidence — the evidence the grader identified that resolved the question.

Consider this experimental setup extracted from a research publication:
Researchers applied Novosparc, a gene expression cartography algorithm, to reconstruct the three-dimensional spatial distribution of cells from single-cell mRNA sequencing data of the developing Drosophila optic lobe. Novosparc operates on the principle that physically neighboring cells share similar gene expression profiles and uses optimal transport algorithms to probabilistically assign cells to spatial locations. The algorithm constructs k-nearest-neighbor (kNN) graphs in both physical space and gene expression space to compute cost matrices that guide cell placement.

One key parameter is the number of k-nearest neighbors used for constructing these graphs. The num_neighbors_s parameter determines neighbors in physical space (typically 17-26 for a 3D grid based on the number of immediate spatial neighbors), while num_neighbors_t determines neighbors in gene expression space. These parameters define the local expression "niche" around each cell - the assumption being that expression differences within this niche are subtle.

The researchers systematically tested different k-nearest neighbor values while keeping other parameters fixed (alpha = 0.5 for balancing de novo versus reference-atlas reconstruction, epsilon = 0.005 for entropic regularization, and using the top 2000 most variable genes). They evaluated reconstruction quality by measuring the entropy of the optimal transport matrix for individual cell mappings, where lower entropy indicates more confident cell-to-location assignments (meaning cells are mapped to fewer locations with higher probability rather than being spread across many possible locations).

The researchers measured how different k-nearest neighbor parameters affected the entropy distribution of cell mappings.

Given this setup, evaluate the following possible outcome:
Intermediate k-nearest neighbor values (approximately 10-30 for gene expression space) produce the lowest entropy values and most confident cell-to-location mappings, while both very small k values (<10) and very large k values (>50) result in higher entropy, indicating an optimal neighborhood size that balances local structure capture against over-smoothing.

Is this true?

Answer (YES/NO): NO